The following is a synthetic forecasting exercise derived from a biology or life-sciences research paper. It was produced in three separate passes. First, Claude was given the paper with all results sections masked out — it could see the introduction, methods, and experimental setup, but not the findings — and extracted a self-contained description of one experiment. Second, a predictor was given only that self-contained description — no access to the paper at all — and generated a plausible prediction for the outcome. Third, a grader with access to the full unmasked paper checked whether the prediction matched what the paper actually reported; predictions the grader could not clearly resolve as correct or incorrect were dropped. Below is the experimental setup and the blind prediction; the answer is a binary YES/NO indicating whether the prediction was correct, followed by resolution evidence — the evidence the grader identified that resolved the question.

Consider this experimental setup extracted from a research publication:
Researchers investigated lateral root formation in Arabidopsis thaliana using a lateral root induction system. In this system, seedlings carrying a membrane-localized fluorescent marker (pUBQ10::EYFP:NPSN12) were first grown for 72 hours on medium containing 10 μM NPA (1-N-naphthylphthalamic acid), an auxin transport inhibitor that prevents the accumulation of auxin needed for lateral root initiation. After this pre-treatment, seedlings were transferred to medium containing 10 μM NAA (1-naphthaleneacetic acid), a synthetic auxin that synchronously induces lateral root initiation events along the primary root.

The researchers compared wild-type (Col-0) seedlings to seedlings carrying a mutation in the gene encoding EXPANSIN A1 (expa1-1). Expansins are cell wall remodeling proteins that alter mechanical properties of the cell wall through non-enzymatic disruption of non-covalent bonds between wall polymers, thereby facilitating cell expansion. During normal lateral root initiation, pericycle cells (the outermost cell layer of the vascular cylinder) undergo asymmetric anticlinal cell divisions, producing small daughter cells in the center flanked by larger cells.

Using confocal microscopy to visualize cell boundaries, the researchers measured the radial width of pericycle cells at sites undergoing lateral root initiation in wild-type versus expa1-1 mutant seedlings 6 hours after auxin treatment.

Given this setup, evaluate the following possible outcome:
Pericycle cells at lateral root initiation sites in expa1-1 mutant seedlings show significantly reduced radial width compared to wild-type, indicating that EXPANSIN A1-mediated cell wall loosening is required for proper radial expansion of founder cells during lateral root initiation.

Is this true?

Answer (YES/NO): NO